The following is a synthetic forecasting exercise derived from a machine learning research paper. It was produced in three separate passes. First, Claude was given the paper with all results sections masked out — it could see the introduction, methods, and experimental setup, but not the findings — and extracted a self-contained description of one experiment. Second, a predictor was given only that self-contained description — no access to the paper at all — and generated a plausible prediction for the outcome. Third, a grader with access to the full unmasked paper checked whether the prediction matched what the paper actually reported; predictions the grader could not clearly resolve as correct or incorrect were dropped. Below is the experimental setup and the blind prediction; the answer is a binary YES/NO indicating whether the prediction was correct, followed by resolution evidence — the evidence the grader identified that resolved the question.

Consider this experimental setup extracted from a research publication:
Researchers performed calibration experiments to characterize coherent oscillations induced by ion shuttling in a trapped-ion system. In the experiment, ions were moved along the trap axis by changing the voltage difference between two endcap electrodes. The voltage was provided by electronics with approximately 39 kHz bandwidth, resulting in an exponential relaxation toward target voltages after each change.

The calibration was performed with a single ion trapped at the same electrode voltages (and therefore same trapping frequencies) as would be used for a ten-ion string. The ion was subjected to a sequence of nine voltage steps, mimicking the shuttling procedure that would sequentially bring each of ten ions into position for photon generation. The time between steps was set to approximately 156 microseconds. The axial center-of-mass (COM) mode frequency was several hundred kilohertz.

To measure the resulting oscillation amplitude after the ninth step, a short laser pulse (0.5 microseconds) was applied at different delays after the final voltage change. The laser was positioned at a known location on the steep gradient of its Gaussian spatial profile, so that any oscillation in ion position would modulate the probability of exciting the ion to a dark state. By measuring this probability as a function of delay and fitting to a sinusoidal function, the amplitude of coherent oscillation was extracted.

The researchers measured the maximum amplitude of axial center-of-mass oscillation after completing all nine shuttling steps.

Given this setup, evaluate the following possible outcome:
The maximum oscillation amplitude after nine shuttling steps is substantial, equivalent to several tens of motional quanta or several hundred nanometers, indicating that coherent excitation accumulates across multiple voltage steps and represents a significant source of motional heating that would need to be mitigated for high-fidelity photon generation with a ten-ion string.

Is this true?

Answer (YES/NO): NO